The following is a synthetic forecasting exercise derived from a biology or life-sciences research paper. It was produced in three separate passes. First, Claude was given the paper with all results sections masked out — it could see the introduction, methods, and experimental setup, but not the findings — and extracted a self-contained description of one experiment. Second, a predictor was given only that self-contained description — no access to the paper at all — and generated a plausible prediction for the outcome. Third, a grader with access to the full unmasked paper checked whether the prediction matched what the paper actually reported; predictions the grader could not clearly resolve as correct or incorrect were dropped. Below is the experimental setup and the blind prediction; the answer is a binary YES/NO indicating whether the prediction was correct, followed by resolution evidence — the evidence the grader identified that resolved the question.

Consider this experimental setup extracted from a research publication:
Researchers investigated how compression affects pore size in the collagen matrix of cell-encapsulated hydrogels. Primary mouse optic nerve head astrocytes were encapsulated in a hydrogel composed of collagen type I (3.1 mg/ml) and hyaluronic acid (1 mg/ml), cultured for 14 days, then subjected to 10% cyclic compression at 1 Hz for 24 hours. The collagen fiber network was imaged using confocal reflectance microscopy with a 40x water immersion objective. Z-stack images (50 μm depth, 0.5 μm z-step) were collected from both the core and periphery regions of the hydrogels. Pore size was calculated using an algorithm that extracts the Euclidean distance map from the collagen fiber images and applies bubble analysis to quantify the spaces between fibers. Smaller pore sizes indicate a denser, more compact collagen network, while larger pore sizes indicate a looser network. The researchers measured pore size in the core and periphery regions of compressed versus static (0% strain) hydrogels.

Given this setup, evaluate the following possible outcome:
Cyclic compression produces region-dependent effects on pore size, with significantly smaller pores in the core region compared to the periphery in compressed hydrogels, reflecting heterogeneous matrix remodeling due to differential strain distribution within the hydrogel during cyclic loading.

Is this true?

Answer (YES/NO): NO